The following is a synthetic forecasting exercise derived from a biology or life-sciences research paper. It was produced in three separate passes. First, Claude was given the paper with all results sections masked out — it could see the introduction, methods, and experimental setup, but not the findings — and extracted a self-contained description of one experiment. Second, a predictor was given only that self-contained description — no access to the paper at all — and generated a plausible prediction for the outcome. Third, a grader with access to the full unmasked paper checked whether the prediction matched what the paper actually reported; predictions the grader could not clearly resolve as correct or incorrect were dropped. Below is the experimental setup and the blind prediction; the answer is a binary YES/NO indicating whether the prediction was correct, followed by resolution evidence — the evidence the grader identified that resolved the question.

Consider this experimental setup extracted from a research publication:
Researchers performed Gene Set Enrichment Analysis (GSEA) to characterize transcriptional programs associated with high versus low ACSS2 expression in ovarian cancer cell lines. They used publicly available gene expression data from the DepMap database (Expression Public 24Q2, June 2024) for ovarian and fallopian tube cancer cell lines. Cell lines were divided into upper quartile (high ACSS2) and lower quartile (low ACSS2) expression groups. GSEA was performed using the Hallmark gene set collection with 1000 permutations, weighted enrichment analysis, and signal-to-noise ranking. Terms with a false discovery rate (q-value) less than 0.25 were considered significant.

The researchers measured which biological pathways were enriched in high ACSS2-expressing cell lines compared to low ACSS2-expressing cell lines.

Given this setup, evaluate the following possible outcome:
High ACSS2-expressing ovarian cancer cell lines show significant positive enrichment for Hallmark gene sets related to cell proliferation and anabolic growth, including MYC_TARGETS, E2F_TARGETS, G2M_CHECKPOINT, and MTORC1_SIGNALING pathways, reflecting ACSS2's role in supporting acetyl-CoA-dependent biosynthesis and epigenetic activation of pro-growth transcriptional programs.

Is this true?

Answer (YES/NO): NO